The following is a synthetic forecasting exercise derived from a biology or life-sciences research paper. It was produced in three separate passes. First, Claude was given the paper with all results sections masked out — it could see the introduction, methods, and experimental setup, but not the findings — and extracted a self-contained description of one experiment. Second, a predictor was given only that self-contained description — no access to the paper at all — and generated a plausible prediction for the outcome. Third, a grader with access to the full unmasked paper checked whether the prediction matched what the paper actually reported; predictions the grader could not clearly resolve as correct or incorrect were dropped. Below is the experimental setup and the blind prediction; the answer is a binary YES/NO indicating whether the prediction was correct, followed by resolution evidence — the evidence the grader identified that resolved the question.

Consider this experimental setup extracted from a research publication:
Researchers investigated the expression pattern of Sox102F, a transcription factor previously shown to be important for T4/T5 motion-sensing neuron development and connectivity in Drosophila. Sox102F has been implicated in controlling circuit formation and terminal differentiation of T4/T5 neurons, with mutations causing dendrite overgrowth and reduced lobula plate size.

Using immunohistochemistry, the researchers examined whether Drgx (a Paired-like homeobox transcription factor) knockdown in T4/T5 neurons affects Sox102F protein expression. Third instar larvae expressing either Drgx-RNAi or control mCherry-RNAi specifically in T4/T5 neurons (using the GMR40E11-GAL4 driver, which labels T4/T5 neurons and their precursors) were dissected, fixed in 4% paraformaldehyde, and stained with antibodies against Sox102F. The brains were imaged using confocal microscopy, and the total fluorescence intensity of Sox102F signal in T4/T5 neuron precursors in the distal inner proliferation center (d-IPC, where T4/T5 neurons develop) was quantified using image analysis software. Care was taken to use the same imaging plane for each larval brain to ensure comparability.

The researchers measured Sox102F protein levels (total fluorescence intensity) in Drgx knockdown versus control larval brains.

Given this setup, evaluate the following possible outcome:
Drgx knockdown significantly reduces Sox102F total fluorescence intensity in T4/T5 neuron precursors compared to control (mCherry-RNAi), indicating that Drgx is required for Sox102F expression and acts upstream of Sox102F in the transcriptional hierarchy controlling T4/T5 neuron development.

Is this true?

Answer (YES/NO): YES